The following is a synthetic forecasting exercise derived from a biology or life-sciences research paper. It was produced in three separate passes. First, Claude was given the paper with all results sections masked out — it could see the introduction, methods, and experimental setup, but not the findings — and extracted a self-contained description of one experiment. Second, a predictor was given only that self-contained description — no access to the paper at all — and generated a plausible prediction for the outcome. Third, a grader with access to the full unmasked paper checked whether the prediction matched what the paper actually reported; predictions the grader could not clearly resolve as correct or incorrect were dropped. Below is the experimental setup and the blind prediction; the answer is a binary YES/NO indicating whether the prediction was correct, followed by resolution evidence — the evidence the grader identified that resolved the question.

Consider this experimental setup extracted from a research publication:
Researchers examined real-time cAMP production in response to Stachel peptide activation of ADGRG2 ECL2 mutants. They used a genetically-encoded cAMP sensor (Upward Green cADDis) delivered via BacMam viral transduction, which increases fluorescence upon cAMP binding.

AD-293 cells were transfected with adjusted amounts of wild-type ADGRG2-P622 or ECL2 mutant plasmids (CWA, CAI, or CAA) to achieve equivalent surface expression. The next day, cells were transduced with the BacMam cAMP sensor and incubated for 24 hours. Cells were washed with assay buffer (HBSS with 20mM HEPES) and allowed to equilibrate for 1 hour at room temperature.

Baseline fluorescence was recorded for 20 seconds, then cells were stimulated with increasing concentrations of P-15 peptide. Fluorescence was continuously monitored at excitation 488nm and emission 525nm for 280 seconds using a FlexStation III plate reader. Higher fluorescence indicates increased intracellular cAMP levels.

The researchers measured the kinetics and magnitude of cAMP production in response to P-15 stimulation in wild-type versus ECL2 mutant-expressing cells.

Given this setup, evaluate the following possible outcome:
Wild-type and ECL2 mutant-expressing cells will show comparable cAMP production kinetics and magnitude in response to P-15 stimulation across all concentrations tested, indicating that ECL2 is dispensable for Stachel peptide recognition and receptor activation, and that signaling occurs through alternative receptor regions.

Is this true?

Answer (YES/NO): NO